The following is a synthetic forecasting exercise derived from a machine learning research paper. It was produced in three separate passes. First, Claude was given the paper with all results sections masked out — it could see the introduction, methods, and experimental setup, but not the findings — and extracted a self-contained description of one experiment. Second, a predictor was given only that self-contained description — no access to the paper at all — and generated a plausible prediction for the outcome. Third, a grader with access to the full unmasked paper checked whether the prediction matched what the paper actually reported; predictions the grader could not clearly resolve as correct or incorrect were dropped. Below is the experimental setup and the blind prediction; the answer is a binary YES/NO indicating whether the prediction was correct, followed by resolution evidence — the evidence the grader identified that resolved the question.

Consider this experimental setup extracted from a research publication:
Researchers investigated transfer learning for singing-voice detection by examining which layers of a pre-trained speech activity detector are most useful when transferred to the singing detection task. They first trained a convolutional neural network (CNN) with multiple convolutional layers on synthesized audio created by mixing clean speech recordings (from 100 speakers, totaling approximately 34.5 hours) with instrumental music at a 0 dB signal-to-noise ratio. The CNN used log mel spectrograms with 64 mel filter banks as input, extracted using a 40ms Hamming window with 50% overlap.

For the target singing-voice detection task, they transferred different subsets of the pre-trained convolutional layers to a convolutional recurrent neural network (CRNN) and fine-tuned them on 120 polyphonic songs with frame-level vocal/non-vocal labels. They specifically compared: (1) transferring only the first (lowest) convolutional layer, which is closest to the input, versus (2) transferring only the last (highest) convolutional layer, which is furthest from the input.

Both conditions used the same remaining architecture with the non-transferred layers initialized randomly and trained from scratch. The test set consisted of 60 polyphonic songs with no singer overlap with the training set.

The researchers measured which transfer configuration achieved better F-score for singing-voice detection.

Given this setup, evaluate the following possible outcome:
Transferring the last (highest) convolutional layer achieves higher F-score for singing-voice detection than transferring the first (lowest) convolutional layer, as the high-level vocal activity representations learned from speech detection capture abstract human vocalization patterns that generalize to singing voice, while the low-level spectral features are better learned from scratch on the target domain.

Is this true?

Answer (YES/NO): NO